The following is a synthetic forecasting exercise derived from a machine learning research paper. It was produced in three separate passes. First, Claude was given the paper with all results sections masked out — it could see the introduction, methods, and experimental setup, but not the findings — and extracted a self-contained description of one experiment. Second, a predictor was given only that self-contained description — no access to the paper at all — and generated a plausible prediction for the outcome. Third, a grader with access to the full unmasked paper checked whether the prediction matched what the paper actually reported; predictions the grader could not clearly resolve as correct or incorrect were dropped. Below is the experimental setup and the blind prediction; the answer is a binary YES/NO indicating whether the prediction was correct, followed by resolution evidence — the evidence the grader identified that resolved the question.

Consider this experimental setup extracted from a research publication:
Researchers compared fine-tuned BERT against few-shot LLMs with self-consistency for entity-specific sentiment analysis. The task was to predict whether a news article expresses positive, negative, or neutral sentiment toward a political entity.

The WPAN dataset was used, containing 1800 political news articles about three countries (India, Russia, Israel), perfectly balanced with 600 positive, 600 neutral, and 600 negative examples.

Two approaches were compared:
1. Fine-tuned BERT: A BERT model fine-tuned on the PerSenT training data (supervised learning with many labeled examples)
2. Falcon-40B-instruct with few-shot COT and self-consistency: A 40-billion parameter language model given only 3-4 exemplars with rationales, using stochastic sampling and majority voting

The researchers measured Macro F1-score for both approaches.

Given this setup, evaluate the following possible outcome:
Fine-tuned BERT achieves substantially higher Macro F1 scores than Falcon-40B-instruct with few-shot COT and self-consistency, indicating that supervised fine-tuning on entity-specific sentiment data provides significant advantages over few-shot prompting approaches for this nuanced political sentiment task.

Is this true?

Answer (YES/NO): NO